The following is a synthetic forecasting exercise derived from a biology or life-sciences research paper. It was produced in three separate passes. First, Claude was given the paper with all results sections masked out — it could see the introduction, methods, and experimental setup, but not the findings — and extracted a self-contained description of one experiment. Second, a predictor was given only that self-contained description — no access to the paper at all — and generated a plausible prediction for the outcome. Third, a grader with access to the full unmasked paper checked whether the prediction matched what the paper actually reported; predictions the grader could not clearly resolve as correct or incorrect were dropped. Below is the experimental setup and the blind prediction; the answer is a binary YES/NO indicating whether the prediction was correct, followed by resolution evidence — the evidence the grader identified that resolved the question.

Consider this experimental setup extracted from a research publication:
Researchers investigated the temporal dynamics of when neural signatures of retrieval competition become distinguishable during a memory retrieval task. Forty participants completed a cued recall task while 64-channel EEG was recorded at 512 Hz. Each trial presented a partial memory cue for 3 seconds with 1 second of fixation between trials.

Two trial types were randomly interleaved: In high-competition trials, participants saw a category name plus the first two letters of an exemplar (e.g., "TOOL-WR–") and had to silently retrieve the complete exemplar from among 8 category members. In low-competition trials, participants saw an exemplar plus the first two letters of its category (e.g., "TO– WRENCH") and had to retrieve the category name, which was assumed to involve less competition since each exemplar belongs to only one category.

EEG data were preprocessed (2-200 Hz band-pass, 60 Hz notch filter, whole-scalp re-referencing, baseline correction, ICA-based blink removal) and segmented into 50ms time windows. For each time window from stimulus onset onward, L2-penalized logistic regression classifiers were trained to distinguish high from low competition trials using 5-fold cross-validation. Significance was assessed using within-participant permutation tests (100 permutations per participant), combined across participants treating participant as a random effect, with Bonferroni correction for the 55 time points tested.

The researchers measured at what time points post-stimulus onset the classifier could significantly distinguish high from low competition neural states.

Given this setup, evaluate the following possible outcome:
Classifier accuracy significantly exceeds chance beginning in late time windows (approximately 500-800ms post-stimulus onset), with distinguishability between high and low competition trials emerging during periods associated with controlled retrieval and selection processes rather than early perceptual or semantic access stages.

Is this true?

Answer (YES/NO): NO